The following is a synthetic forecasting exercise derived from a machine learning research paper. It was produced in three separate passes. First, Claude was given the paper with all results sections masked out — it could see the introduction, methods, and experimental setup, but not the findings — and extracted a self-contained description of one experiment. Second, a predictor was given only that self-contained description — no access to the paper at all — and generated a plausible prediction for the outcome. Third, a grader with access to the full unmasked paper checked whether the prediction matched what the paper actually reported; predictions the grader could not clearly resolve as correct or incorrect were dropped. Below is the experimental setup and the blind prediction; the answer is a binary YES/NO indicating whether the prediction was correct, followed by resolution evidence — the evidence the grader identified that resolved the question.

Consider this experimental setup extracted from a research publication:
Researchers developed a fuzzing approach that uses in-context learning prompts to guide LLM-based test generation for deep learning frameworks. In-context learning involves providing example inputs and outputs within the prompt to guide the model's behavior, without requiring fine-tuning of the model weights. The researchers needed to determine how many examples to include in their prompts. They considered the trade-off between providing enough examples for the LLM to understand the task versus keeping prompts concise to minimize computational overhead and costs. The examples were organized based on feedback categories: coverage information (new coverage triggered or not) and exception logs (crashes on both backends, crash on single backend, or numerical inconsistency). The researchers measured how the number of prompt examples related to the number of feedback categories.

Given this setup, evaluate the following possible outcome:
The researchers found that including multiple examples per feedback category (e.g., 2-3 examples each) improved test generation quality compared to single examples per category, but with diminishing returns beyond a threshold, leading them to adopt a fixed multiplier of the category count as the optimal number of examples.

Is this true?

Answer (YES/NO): NO